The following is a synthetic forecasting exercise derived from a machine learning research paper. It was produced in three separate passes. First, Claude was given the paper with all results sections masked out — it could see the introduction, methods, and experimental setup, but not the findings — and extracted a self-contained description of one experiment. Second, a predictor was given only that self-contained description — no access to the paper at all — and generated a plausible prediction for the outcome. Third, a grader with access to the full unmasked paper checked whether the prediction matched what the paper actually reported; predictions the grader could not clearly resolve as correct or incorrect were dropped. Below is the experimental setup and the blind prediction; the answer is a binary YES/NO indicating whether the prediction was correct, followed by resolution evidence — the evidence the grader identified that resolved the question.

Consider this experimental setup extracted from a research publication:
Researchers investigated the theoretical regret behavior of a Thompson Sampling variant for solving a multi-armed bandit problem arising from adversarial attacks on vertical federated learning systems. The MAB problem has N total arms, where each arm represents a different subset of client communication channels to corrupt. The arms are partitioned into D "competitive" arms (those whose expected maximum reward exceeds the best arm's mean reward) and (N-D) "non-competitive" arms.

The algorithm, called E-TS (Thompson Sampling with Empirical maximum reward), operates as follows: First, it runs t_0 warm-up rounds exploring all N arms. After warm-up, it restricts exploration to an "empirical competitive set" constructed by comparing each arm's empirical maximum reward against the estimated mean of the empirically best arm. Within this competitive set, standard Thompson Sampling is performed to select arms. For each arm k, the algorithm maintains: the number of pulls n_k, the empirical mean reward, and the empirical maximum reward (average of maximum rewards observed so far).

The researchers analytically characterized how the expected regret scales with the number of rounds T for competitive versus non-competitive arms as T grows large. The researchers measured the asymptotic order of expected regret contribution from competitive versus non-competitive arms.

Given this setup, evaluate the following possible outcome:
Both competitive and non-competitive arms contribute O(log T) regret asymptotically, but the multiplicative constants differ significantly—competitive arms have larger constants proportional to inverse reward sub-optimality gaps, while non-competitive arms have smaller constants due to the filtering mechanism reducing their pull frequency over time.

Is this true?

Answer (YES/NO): NO